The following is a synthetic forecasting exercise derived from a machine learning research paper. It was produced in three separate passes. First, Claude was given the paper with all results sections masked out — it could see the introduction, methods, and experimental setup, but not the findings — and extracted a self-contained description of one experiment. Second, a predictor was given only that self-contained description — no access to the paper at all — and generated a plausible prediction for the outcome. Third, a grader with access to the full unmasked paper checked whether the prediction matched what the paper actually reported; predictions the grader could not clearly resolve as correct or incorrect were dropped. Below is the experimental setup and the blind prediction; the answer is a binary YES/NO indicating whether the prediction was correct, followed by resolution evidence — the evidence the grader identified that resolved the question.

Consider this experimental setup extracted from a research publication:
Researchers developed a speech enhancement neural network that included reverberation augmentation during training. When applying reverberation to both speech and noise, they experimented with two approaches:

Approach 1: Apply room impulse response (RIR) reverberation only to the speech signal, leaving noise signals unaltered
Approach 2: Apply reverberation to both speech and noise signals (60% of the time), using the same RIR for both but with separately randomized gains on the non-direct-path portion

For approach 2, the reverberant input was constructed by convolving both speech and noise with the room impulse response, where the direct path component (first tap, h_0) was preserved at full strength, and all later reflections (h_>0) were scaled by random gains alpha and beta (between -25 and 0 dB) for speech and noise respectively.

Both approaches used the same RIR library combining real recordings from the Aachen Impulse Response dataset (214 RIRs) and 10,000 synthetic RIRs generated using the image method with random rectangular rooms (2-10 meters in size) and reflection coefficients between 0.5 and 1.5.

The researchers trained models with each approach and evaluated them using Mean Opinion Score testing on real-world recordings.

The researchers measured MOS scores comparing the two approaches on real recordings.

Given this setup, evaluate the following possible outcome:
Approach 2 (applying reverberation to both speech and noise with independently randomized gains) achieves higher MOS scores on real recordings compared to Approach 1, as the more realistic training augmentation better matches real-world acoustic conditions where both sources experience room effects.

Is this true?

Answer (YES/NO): YES